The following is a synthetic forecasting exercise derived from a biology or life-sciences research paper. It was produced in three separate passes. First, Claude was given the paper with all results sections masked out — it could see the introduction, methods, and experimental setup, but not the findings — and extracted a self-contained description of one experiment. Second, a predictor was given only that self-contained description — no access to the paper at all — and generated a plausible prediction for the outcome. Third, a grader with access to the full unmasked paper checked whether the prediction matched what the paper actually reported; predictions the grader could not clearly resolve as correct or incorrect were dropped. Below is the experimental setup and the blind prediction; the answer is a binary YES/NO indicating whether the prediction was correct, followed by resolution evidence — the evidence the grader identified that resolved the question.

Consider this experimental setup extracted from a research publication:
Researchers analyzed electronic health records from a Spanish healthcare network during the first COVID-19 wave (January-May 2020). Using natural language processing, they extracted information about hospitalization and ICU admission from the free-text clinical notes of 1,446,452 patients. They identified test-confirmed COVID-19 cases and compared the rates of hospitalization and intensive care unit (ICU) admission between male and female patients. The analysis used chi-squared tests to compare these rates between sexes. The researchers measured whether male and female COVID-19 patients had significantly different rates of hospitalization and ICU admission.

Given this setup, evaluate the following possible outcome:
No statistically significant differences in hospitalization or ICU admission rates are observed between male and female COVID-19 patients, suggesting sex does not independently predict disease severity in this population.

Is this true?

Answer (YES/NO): NO